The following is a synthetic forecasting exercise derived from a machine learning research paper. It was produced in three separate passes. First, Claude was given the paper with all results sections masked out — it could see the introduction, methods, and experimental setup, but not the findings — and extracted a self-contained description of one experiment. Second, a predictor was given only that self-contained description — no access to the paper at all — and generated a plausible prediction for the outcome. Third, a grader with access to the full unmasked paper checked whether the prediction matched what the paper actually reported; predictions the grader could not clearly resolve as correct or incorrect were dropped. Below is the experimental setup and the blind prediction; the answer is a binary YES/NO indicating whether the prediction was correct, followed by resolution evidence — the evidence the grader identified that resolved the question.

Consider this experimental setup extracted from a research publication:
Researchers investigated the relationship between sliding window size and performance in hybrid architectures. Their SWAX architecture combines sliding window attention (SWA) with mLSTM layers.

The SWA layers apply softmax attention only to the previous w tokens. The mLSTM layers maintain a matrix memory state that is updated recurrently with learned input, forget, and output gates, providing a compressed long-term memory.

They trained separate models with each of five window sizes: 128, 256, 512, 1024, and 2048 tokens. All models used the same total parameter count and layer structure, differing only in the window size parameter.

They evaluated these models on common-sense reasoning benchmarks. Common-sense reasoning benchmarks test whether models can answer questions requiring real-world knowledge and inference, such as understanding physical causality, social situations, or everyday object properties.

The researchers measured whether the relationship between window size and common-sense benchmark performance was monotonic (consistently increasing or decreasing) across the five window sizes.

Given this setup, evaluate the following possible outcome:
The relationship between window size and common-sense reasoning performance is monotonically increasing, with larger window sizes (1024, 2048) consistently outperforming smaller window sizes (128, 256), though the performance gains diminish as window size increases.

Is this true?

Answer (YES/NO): NO